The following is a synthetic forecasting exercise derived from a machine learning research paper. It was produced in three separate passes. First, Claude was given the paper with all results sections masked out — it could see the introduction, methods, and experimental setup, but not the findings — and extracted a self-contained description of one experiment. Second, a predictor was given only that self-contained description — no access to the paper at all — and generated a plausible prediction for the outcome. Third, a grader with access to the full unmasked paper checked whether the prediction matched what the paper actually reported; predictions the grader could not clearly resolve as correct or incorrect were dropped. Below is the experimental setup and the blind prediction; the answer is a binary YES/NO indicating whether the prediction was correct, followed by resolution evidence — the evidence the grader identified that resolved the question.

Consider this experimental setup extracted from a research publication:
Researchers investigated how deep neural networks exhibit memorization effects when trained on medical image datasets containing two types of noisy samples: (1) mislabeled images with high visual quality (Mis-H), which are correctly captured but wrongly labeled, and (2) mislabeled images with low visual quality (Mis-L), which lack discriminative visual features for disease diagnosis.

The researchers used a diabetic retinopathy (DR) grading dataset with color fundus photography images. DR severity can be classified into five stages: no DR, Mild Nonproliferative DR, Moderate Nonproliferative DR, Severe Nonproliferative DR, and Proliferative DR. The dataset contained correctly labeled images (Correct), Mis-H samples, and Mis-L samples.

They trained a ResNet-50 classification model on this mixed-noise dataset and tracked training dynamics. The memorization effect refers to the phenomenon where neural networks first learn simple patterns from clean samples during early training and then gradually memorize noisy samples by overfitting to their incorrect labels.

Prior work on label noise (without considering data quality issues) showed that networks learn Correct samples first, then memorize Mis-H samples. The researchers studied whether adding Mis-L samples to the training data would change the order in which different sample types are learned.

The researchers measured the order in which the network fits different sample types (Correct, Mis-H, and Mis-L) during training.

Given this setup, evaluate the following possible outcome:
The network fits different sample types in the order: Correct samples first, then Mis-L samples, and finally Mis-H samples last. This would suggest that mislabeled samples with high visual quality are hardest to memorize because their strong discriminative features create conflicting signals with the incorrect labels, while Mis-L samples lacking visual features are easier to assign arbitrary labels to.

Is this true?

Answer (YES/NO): YES